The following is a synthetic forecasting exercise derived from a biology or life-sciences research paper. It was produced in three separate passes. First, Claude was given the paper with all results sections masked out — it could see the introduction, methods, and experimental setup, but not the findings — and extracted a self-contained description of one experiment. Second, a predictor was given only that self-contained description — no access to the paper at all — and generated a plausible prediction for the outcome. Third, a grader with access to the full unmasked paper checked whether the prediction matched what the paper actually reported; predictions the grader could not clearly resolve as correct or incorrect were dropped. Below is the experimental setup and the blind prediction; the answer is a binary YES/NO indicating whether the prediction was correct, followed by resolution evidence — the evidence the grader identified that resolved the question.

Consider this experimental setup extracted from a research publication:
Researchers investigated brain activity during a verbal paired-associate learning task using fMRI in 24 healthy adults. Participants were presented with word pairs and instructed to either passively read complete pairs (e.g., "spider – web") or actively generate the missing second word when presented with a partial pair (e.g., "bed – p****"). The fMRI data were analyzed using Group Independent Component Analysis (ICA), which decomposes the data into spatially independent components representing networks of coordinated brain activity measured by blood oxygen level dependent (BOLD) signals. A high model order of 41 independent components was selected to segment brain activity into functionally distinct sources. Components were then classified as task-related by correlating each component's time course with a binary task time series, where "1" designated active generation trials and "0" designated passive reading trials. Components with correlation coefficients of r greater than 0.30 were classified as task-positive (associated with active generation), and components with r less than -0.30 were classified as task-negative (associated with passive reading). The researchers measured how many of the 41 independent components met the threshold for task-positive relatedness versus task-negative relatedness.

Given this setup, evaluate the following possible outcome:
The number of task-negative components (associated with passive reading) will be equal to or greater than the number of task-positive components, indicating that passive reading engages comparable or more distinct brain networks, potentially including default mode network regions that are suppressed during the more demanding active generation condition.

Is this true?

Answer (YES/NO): NO